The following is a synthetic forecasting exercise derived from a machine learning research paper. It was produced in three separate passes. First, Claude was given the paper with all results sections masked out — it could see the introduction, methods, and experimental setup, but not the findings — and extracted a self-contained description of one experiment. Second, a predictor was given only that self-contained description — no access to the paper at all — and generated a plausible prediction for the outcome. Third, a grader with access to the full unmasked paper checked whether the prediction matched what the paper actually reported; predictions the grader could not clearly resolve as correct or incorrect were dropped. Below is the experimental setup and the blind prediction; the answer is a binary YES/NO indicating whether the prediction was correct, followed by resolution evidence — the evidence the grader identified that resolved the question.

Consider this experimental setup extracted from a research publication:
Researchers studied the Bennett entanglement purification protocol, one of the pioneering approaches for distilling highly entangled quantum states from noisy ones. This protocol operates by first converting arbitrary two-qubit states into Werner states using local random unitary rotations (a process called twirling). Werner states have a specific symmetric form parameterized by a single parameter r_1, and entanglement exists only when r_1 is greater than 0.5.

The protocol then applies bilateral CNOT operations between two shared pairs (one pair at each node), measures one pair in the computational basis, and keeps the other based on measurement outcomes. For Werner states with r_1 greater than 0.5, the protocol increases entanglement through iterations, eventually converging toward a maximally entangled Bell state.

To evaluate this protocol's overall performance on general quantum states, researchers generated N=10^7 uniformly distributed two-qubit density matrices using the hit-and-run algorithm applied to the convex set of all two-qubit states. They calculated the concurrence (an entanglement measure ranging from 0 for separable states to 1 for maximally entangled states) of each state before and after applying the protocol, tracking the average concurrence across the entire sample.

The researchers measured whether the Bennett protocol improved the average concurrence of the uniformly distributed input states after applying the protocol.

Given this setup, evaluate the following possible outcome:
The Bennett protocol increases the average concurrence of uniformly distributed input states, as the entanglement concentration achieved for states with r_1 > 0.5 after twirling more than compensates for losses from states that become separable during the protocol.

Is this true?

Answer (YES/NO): NO